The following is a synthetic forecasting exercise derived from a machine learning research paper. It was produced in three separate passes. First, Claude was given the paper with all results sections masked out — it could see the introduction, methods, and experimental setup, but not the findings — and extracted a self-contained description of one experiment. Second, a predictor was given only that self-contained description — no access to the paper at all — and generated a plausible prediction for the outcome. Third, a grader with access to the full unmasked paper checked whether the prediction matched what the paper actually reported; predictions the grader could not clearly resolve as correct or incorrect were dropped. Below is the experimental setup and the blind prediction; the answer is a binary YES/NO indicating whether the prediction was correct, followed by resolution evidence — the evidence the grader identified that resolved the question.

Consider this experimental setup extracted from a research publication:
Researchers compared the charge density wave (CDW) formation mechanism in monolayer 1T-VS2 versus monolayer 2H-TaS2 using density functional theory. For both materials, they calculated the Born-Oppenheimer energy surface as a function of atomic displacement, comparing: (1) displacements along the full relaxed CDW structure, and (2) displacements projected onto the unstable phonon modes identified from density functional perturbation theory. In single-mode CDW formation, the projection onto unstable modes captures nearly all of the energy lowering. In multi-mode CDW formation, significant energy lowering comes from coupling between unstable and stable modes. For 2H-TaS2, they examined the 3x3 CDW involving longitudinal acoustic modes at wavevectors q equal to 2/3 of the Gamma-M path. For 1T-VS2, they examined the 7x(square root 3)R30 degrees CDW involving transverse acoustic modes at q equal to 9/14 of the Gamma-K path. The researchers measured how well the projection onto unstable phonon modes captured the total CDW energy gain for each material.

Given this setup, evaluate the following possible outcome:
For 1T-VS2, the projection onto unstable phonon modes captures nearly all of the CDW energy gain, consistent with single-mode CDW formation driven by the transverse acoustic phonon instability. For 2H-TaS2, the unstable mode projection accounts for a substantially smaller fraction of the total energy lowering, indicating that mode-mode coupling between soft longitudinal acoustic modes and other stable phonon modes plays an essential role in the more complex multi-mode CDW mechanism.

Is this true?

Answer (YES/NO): NO